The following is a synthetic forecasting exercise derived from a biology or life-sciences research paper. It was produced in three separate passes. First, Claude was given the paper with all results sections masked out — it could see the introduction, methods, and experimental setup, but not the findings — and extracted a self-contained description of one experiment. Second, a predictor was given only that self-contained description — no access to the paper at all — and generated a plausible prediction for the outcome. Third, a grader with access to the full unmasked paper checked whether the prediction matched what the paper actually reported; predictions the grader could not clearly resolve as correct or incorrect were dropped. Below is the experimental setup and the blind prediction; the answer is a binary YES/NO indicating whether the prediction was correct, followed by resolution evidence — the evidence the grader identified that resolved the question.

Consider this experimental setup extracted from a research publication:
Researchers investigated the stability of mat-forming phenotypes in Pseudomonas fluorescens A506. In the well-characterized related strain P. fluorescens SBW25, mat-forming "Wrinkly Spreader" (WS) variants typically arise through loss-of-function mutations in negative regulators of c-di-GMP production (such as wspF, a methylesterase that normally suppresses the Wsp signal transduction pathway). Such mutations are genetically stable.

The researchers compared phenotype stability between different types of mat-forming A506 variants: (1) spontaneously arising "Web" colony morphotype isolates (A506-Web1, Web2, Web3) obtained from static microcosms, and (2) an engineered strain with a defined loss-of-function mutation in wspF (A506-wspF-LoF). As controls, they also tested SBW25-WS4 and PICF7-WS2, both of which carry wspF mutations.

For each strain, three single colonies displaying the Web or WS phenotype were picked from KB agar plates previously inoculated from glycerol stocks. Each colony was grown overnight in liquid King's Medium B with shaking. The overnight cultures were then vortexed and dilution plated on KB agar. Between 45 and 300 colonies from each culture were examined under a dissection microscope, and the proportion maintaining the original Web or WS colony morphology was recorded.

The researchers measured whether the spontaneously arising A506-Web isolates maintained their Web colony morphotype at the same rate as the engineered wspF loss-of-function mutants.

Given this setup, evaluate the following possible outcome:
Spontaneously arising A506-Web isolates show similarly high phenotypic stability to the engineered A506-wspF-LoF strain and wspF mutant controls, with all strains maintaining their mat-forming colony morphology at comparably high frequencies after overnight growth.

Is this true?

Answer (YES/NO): NO